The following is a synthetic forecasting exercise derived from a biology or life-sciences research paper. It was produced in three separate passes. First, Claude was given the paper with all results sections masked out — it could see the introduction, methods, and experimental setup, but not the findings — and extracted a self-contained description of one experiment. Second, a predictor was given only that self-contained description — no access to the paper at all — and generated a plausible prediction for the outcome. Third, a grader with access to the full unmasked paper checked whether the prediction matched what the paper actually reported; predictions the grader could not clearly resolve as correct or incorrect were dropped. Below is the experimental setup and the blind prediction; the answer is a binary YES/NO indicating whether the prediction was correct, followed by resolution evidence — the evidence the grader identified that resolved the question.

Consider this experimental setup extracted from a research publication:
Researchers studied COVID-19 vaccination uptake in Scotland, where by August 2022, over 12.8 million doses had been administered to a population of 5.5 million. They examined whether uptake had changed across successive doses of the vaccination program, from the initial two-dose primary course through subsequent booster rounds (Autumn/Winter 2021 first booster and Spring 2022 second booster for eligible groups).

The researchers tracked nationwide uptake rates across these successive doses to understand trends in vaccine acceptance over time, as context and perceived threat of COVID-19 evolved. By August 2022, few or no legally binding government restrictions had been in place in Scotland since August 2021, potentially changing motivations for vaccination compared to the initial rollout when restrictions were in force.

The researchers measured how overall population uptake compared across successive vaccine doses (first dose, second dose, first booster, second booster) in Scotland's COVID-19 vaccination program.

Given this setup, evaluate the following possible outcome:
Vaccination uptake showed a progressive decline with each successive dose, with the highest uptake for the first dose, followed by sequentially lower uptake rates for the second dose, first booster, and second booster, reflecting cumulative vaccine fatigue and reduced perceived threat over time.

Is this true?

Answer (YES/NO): YES